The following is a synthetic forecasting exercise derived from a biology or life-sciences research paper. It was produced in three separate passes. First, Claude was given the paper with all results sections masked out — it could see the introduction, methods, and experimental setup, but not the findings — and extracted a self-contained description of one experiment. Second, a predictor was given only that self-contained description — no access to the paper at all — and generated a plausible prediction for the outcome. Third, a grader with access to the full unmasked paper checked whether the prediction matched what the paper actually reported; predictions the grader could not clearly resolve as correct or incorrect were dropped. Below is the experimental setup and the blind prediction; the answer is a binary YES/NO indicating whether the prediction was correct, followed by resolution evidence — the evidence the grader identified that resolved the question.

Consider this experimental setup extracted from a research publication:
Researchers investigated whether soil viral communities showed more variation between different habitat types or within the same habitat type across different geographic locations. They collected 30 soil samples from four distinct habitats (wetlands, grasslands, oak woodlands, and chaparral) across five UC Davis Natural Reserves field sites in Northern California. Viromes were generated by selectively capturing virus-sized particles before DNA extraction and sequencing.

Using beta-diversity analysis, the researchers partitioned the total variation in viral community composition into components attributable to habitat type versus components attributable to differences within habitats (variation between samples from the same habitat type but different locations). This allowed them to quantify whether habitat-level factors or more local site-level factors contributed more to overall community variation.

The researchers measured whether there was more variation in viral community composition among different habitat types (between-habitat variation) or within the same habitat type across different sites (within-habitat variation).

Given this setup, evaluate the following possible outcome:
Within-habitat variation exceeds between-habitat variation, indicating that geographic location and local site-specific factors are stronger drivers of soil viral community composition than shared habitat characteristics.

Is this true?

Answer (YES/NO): YES